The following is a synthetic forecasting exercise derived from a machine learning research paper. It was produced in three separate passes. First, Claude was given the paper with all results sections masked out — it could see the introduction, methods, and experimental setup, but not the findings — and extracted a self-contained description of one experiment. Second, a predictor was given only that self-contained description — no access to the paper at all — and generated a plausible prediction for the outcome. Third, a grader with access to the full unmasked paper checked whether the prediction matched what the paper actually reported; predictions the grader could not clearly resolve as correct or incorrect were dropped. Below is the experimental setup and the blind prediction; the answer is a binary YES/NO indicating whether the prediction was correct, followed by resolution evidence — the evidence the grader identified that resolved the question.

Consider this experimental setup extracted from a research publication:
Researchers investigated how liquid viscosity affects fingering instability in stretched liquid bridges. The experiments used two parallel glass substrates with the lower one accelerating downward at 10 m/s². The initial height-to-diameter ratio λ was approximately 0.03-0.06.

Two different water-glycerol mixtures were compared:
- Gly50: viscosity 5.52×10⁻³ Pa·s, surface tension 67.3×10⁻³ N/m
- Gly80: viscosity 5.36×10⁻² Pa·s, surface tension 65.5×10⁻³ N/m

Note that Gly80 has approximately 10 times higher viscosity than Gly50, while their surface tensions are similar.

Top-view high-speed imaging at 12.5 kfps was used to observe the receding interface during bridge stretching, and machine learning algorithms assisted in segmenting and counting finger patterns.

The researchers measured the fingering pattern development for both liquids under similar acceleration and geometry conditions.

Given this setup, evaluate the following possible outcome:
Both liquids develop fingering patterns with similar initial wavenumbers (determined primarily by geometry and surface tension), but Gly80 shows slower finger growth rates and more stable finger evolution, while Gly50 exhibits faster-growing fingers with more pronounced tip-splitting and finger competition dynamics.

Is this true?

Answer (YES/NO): NO